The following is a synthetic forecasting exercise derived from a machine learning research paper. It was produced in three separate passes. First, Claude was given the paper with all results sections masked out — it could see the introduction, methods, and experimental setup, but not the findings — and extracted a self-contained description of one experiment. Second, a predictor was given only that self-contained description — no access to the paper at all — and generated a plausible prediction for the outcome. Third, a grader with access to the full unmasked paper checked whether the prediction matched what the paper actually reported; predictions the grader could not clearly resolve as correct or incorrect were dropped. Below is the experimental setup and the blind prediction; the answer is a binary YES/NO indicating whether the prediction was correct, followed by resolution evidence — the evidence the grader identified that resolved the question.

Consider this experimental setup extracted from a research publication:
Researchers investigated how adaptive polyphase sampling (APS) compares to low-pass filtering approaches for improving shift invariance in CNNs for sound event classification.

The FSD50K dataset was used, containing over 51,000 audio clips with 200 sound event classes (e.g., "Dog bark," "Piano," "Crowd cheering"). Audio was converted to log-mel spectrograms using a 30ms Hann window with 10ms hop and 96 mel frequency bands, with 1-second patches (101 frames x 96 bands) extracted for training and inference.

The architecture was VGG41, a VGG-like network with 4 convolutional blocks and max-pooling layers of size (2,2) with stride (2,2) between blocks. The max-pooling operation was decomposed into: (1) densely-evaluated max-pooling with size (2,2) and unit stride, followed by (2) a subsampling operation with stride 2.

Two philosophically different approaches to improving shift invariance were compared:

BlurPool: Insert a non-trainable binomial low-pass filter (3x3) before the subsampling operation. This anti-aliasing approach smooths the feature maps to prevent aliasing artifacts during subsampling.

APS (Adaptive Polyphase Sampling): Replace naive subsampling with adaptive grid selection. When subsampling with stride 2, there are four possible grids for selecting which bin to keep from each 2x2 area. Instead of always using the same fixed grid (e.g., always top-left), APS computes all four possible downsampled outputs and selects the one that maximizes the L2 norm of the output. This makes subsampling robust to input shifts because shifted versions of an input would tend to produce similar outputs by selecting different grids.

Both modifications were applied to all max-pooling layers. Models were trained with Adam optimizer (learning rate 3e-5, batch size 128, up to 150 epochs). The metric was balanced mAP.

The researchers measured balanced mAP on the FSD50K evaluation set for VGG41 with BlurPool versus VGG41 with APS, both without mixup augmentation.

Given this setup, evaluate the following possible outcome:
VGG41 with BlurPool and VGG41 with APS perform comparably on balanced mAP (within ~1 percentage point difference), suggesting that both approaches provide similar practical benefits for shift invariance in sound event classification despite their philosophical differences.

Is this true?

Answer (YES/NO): NO